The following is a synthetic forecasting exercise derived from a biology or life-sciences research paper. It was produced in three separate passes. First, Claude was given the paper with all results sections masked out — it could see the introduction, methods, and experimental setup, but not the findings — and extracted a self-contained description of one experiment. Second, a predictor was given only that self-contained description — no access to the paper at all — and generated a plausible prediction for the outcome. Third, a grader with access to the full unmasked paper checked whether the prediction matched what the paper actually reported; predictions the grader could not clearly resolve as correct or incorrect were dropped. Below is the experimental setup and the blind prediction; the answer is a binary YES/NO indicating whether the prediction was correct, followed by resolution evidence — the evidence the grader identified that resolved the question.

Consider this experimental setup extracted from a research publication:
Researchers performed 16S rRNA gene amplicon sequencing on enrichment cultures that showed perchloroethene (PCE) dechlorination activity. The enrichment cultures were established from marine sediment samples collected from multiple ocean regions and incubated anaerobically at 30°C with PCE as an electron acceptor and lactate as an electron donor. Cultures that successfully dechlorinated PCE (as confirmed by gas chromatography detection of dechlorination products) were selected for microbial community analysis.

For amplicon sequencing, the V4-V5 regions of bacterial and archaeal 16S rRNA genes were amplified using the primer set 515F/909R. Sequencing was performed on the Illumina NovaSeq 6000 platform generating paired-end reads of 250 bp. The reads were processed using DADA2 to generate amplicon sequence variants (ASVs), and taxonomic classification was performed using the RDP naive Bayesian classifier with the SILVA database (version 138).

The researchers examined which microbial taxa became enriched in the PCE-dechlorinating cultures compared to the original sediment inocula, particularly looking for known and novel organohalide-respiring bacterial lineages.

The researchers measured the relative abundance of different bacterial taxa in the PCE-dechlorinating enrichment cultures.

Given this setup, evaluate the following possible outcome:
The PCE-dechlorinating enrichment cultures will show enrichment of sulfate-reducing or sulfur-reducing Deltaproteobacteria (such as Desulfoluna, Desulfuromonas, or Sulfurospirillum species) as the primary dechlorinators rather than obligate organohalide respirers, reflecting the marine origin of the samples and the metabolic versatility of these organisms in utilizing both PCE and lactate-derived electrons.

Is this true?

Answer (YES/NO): NO